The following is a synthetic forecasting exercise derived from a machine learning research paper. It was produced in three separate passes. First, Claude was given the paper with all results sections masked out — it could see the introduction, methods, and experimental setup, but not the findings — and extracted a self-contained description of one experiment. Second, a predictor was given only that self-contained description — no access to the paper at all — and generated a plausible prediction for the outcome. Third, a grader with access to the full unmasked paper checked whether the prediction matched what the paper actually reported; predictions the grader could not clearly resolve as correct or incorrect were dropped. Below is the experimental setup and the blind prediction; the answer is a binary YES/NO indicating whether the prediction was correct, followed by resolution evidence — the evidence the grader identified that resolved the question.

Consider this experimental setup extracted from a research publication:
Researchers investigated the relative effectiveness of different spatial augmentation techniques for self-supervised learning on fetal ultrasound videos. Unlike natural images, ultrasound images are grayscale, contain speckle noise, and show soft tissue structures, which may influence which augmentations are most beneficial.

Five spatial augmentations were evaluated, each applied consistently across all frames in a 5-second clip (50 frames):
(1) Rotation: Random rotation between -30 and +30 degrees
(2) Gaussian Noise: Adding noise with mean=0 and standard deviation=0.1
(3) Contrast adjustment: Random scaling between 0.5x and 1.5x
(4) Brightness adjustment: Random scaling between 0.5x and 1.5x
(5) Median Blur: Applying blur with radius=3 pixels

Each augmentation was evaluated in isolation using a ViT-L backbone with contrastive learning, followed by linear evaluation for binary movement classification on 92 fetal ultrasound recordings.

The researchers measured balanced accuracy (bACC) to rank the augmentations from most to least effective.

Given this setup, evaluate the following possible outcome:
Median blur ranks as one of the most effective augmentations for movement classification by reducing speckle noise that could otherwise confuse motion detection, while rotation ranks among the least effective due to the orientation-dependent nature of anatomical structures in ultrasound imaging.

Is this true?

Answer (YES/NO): NO